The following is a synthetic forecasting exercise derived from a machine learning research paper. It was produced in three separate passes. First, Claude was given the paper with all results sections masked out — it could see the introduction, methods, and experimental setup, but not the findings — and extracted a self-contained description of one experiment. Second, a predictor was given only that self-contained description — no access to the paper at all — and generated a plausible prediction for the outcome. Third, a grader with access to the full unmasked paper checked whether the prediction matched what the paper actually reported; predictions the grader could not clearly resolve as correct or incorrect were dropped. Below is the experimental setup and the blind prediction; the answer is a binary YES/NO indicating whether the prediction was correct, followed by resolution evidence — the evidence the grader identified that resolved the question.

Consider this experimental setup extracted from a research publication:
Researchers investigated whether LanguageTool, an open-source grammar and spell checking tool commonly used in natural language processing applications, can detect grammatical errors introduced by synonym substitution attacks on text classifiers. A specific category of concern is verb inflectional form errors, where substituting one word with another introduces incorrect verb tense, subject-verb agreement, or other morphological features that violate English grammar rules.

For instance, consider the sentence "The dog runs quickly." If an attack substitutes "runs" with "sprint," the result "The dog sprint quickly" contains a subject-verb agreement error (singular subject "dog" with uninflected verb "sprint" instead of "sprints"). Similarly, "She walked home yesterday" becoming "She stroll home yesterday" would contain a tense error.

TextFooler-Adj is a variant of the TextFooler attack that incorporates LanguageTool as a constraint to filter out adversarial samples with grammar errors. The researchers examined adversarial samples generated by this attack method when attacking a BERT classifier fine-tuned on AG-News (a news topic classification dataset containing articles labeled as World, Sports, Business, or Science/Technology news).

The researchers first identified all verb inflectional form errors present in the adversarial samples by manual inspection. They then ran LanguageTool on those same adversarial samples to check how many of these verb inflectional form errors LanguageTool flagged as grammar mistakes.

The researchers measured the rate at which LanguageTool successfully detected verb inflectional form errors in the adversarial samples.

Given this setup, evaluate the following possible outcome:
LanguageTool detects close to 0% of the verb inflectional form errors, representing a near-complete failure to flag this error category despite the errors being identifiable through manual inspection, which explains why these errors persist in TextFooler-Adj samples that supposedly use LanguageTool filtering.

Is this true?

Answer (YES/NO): NO